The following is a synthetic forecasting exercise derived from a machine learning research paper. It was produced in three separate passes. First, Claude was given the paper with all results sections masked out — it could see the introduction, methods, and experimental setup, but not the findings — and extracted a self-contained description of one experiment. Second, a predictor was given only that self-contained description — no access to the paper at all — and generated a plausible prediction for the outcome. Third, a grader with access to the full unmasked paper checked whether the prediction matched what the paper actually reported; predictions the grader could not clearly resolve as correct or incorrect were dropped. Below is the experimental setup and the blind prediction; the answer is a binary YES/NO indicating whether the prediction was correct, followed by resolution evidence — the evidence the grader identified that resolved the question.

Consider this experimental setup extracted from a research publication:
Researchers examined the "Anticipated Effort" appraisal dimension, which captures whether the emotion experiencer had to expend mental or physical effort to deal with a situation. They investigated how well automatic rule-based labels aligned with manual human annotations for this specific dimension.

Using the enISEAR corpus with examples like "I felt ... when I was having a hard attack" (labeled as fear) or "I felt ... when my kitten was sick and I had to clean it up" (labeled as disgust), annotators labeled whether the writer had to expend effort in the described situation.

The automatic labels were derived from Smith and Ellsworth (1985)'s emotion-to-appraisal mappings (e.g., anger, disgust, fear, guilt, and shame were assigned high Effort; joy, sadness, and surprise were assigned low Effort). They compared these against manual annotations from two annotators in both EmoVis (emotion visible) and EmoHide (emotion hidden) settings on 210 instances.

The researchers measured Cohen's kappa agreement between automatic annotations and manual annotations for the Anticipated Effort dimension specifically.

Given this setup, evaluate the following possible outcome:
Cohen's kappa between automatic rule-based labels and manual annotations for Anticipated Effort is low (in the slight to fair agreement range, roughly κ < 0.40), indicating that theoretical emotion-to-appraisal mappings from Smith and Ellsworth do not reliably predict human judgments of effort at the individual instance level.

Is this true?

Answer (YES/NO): YES